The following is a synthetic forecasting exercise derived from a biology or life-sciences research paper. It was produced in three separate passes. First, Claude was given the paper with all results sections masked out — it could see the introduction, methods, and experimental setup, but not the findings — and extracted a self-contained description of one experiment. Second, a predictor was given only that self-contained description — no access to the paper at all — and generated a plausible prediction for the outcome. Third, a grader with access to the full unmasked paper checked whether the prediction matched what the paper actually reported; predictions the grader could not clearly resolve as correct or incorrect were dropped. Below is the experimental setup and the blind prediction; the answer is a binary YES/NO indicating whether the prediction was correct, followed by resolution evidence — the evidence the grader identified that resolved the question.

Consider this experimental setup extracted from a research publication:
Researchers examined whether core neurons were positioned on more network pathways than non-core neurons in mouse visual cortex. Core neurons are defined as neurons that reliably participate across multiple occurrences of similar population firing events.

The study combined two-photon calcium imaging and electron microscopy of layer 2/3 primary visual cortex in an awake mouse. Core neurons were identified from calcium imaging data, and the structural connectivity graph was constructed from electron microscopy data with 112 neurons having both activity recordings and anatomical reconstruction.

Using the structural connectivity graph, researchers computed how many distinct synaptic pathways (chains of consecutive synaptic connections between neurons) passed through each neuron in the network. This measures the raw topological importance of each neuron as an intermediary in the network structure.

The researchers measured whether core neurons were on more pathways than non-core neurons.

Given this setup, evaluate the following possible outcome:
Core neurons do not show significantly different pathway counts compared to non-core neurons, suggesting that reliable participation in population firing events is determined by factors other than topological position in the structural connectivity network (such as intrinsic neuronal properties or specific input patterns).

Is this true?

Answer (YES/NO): YES